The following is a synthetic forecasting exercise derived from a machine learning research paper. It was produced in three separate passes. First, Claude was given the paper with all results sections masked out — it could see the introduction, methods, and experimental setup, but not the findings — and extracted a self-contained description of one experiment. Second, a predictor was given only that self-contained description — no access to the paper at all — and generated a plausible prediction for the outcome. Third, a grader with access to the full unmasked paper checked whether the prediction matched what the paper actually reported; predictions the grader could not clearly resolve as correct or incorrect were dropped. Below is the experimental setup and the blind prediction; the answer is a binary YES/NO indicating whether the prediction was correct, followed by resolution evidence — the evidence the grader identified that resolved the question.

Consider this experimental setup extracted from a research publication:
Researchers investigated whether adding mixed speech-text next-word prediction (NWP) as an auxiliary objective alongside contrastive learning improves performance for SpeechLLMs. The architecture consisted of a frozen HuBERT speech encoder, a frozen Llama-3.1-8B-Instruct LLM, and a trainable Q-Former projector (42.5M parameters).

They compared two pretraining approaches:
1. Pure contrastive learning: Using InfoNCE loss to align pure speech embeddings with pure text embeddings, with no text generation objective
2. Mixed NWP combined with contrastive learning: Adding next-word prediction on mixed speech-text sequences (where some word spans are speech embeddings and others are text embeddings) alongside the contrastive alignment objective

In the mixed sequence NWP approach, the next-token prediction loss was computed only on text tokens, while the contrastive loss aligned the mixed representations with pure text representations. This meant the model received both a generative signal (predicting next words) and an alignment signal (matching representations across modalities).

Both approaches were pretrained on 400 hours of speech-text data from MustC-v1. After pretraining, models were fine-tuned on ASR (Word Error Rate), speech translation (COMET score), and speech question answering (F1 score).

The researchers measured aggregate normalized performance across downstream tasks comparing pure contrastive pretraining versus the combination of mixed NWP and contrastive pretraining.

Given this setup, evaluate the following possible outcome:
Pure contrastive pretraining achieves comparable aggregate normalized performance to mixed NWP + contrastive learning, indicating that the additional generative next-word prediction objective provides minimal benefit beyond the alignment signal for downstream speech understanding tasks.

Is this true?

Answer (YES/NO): NO